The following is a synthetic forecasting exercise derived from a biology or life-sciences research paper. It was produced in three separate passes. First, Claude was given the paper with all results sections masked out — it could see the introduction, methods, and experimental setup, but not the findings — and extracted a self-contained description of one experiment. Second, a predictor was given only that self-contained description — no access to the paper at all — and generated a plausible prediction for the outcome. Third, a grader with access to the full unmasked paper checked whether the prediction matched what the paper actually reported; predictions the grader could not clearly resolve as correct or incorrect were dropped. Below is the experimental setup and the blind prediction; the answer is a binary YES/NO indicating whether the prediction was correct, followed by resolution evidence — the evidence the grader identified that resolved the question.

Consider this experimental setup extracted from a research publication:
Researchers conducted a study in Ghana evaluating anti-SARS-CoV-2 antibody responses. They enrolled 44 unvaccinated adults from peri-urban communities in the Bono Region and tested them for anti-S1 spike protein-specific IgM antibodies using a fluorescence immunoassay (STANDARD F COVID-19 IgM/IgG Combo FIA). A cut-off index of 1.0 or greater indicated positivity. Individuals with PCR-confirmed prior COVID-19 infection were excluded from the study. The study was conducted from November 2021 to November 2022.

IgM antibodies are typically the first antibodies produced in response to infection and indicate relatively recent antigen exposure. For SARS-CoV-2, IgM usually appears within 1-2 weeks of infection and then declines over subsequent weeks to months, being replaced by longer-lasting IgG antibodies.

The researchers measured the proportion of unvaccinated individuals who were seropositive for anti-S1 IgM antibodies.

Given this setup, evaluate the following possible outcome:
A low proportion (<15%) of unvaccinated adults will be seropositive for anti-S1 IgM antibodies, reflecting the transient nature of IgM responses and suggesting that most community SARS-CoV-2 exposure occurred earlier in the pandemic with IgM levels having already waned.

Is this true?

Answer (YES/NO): NO